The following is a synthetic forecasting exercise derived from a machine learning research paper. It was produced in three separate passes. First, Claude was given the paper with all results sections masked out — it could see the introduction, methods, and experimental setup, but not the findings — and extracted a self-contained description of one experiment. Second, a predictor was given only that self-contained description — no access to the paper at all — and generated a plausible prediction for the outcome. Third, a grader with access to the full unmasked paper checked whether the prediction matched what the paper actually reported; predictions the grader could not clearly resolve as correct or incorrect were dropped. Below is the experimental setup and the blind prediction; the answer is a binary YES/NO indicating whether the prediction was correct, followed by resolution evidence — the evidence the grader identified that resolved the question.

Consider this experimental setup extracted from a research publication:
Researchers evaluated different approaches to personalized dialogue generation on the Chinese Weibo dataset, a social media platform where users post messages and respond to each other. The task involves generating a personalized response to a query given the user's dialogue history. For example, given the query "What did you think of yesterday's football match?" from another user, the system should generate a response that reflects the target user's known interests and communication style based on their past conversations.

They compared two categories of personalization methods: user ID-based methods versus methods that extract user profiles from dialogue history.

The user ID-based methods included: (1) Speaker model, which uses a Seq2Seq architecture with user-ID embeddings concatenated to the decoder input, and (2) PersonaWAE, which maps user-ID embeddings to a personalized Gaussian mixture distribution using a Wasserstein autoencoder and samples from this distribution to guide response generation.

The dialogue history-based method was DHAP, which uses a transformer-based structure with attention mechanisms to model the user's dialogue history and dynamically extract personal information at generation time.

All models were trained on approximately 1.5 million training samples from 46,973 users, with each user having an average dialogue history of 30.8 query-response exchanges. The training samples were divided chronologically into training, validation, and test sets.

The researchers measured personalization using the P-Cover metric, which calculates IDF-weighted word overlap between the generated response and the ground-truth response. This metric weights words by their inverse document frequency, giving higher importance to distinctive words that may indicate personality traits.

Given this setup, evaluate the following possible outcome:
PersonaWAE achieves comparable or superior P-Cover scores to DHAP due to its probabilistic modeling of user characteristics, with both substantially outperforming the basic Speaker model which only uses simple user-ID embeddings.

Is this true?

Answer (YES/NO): NO